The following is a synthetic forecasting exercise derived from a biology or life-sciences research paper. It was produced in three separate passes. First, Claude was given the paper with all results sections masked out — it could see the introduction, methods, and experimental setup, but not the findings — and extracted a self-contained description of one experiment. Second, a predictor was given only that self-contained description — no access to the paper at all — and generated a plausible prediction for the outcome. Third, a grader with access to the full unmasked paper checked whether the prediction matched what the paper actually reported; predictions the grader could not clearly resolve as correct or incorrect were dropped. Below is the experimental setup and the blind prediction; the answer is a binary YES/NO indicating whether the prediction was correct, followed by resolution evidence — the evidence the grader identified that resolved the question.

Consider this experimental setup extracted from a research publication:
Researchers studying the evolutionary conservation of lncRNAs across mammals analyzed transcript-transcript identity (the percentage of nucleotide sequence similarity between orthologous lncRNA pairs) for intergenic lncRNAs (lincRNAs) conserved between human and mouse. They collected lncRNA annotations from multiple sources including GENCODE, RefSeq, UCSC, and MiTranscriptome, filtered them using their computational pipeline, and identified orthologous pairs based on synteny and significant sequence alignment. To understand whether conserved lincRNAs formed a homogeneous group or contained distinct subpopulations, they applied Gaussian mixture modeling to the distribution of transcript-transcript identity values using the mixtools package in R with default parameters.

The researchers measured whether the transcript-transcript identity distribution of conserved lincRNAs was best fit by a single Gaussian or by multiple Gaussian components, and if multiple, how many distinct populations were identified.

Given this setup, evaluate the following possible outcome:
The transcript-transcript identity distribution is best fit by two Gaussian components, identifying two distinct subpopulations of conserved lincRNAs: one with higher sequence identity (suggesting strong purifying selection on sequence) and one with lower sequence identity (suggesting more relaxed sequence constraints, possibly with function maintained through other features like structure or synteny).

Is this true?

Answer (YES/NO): YES